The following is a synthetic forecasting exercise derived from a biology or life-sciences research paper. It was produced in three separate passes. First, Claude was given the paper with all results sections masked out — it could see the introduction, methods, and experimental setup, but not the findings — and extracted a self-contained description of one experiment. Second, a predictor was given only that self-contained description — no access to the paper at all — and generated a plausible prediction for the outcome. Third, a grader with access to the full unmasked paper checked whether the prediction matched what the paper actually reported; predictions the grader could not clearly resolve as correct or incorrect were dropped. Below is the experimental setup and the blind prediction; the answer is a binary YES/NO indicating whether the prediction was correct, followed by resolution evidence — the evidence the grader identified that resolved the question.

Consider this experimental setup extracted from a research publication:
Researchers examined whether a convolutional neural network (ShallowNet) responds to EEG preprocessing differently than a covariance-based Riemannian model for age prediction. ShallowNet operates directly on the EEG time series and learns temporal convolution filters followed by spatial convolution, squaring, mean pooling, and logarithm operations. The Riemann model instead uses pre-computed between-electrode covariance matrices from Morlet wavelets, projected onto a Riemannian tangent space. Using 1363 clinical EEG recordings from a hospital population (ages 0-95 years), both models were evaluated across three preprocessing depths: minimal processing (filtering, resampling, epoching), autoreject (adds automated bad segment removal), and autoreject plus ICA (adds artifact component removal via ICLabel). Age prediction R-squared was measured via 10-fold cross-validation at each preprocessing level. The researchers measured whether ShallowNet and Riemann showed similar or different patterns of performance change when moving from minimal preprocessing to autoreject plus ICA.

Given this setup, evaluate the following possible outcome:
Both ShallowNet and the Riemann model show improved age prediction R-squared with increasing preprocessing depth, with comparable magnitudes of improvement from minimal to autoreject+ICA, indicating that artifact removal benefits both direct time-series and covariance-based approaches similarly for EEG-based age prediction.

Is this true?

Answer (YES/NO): NO